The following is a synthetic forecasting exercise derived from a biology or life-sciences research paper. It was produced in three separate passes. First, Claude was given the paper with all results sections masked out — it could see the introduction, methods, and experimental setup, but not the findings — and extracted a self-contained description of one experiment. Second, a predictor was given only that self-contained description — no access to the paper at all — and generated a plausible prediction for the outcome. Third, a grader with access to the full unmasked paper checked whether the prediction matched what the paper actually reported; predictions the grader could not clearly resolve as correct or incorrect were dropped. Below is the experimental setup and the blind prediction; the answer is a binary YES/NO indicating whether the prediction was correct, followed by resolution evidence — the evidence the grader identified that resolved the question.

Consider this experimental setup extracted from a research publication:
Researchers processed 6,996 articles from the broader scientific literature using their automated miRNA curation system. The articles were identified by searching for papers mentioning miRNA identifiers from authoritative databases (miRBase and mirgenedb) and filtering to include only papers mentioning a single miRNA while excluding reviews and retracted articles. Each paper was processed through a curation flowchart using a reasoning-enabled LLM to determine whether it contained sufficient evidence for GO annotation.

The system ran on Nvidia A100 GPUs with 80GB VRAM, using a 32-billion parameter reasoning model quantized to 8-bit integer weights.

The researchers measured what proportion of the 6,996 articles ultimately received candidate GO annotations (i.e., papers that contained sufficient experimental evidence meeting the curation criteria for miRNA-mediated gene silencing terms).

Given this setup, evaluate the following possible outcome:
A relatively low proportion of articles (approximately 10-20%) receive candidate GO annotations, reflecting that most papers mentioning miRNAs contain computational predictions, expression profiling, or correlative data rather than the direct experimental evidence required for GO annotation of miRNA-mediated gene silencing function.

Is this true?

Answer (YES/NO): NO